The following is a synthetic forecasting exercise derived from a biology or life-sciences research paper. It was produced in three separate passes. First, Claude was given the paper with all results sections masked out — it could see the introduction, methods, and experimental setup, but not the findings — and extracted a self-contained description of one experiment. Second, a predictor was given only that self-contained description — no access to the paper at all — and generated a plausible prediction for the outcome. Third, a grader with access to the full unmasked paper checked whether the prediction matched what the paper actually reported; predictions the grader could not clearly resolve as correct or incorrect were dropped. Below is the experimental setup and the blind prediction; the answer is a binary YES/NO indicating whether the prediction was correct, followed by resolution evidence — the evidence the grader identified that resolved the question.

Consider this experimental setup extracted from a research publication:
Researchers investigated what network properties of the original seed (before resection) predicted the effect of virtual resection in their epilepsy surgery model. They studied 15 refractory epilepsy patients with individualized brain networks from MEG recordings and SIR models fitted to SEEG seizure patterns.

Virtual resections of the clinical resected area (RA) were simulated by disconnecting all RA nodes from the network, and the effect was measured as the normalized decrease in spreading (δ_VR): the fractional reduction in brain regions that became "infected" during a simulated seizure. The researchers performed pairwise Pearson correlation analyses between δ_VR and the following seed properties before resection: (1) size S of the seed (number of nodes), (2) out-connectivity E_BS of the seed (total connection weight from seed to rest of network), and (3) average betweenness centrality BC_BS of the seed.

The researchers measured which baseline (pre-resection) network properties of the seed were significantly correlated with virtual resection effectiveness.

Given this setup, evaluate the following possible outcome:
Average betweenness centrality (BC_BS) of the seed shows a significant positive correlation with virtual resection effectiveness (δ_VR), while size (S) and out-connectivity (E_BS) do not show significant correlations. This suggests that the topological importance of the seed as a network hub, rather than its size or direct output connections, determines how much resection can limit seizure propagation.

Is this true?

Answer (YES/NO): NO